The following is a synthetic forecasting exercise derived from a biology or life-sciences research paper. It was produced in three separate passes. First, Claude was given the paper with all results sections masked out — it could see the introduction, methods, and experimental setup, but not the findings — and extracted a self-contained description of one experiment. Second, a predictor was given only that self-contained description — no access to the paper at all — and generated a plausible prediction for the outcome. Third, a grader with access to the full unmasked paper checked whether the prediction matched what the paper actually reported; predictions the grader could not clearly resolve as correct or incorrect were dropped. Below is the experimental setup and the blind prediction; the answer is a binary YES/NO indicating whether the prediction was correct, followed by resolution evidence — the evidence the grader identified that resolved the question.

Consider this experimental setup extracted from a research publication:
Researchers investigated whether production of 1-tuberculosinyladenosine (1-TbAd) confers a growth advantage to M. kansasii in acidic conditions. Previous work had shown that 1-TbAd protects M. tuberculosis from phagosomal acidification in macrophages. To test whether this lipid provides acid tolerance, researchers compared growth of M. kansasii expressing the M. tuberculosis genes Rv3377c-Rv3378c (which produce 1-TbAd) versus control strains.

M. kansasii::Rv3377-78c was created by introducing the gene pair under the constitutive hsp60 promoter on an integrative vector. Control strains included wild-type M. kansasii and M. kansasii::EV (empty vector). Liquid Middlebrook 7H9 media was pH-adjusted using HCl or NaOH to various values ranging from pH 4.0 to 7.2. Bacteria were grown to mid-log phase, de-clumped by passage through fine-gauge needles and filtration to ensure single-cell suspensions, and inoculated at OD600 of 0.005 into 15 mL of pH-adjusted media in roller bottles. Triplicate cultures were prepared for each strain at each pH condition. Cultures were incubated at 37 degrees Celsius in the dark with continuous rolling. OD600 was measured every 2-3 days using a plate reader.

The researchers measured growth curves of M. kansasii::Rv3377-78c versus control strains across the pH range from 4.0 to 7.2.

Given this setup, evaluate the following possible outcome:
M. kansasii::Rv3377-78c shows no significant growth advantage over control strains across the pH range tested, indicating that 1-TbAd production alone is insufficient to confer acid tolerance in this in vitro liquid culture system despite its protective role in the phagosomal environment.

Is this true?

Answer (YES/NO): NO